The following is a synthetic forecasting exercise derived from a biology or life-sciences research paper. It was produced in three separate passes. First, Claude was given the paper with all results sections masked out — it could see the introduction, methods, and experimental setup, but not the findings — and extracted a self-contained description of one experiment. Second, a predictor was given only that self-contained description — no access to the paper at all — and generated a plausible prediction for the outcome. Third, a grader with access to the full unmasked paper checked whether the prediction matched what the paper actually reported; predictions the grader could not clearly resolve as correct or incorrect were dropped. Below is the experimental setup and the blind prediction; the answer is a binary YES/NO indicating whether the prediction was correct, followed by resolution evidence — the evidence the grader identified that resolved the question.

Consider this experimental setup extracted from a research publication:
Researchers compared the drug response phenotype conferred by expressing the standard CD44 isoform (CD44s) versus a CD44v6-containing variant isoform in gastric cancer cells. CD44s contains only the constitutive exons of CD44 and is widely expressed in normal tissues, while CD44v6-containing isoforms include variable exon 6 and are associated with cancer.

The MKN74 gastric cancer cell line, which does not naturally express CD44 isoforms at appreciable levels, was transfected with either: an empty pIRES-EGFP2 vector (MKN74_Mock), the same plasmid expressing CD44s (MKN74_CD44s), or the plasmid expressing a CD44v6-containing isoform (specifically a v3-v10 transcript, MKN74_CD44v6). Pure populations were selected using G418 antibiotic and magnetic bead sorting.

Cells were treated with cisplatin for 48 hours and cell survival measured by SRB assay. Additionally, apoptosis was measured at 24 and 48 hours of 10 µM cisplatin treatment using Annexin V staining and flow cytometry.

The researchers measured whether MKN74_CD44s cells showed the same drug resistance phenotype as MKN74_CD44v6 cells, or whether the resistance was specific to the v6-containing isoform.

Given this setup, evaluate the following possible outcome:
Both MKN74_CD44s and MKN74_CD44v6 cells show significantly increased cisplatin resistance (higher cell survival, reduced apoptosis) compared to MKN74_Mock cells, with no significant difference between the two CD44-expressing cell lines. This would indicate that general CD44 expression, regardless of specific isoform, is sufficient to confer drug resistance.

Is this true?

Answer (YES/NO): NO